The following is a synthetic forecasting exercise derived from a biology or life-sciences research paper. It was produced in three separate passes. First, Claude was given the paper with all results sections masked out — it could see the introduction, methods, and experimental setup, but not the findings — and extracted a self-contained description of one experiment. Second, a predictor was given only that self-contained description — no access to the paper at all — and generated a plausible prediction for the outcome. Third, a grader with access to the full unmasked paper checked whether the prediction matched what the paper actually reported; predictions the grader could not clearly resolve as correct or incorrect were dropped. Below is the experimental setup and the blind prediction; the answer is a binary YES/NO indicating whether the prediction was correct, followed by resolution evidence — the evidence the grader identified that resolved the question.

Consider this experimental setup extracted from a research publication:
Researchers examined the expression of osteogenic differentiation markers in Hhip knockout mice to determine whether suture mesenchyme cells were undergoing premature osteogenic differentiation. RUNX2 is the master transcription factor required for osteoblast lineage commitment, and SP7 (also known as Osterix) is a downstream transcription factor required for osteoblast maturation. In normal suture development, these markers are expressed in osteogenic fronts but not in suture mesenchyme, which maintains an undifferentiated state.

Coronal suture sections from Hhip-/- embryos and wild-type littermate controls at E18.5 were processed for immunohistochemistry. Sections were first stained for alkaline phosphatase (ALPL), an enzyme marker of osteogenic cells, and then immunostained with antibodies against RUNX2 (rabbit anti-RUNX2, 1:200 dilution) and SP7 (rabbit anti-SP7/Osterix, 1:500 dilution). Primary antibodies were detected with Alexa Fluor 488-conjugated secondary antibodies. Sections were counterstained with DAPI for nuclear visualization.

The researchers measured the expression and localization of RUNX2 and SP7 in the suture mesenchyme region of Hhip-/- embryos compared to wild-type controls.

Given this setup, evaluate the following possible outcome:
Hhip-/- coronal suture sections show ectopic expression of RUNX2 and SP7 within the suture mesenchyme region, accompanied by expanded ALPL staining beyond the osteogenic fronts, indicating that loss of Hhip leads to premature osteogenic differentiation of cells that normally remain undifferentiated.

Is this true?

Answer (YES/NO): NO